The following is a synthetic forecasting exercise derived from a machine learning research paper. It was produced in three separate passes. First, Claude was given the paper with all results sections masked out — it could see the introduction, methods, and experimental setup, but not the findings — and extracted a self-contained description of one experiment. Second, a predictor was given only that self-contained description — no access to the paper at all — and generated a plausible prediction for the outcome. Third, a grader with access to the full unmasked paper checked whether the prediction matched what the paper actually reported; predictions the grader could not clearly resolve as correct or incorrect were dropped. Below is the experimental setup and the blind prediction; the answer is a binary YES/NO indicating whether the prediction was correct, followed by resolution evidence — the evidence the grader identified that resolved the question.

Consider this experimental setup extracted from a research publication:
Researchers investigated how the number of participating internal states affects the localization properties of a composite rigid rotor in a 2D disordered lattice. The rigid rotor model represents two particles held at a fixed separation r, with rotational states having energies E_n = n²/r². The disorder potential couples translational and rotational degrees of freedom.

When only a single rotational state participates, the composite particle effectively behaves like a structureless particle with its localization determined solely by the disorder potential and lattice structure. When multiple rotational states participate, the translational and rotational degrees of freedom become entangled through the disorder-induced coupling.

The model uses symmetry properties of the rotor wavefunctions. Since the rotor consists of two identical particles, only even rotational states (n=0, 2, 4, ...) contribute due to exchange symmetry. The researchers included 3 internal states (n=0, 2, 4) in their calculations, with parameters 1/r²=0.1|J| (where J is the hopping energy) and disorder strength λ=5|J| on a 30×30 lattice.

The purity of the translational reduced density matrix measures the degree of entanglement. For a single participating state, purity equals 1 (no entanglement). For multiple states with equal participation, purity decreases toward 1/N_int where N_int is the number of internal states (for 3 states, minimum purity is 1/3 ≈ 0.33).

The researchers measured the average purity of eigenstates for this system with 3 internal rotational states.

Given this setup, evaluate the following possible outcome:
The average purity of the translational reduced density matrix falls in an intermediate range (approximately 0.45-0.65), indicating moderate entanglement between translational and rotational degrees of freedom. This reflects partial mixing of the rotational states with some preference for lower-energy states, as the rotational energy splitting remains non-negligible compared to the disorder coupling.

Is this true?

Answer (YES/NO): NO